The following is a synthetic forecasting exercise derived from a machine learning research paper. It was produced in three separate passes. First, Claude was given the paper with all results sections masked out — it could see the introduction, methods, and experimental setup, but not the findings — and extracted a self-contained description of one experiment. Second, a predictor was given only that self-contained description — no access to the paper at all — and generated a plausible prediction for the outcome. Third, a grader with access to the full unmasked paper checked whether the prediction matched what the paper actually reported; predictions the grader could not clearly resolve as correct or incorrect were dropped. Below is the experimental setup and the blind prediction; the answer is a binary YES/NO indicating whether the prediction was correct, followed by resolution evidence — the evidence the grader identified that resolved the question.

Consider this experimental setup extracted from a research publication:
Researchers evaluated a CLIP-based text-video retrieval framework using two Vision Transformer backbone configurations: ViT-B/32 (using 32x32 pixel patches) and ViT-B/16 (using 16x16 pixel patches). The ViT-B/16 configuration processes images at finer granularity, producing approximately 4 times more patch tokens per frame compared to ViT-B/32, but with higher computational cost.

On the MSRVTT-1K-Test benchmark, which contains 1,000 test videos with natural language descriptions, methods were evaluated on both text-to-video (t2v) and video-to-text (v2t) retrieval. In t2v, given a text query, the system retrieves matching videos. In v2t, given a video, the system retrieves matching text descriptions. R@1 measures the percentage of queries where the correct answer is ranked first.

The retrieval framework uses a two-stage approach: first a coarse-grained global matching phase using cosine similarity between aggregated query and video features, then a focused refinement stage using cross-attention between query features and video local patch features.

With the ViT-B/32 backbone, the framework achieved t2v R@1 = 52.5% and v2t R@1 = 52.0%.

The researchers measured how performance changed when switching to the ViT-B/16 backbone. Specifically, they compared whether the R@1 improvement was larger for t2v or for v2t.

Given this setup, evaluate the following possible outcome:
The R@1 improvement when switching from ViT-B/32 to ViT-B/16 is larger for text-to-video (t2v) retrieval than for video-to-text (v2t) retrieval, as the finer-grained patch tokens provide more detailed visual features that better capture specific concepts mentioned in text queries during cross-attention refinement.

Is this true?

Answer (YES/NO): YES